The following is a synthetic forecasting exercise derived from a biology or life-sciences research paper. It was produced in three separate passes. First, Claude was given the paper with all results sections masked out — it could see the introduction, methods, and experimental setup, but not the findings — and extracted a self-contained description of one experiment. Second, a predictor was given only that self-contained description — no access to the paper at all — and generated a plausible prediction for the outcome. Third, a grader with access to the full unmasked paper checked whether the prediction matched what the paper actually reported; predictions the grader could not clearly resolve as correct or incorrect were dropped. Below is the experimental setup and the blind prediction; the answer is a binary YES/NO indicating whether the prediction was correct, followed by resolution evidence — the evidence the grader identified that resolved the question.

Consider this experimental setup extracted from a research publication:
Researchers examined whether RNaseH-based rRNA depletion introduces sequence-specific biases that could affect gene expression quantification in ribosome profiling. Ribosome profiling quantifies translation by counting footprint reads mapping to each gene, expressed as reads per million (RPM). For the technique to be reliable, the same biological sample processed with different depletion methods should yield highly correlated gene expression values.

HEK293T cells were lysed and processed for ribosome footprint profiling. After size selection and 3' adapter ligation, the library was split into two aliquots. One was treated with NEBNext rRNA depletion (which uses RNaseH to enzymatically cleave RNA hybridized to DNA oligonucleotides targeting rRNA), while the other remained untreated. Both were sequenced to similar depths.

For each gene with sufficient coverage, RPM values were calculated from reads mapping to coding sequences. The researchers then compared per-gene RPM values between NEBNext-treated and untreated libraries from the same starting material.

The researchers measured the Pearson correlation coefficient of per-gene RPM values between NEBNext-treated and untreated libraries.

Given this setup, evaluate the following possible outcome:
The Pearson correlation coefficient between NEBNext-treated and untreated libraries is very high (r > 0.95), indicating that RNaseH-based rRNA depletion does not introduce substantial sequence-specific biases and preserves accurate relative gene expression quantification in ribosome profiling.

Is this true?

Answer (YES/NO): NO